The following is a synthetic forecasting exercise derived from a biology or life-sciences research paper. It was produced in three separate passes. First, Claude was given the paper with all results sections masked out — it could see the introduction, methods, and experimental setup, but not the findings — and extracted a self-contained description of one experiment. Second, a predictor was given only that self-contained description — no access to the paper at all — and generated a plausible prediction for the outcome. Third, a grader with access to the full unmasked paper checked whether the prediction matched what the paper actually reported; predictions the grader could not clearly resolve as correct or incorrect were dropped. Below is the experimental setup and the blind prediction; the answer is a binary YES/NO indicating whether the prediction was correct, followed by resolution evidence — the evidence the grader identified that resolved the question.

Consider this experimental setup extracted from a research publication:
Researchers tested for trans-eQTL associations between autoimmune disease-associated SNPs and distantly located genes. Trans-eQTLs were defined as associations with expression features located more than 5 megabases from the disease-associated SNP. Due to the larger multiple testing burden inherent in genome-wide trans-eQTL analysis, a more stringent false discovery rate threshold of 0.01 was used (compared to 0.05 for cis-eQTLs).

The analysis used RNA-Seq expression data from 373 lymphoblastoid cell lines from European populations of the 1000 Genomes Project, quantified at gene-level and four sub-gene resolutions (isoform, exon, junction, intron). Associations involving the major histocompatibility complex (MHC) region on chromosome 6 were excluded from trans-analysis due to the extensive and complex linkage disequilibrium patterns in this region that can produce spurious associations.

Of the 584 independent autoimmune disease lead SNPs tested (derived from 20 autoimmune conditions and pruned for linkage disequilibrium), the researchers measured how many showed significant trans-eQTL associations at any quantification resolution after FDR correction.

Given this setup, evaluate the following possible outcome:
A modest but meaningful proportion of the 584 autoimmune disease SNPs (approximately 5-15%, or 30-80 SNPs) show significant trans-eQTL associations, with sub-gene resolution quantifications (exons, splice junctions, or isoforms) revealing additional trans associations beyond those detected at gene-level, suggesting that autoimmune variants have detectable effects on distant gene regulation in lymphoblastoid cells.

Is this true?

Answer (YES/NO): NO